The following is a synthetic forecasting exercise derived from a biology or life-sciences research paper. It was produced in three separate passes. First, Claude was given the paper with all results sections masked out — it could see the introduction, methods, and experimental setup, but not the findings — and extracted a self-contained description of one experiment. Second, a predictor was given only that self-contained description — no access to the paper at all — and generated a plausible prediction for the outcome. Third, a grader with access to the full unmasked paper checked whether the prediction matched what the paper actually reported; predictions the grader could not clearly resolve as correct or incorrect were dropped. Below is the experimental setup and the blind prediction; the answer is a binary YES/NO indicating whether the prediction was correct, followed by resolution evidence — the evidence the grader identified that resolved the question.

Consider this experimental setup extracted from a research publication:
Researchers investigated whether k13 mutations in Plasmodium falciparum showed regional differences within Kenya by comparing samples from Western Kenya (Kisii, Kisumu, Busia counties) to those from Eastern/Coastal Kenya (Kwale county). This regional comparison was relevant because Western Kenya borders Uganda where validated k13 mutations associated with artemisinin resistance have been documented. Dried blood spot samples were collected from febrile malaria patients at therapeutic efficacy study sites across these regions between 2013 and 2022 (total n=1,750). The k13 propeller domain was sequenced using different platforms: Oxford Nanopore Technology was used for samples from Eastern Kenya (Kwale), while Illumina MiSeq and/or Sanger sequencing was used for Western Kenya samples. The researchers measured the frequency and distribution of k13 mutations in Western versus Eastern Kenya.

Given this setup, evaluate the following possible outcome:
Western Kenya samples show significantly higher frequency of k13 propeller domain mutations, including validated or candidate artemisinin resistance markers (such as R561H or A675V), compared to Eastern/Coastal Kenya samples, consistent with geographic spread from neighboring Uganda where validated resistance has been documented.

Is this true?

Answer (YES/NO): NO